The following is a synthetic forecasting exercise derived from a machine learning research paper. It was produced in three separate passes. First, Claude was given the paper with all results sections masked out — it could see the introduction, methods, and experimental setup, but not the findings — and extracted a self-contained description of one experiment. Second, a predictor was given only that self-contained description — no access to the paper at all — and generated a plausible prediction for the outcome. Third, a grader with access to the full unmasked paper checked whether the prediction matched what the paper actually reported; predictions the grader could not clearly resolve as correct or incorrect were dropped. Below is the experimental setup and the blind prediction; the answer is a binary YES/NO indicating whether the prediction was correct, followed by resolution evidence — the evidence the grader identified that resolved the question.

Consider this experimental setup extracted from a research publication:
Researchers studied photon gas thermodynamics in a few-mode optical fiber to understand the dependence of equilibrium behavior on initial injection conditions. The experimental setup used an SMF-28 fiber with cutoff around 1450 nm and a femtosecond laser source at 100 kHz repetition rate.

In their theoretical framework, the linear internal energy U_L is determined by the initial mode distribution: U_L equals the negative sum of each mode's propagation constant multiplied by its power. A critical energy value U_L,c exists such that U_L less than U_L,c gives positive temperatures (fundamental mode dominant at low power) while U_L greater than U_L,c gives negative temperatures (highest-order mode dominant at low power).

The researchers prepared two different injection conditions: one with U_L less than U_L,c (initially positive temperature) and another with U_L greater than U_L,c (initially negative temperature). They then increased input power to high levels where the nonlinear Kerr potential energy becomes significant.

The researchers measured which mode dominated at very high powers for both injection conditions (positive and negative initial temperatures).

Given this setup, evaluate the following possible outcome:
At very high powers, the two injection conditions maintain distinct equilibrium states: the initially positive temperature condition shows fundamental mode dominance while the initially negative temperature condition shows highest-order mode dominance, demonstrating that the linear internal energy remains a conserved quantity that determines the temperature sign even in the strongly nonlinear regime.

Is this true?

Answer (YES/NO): NO